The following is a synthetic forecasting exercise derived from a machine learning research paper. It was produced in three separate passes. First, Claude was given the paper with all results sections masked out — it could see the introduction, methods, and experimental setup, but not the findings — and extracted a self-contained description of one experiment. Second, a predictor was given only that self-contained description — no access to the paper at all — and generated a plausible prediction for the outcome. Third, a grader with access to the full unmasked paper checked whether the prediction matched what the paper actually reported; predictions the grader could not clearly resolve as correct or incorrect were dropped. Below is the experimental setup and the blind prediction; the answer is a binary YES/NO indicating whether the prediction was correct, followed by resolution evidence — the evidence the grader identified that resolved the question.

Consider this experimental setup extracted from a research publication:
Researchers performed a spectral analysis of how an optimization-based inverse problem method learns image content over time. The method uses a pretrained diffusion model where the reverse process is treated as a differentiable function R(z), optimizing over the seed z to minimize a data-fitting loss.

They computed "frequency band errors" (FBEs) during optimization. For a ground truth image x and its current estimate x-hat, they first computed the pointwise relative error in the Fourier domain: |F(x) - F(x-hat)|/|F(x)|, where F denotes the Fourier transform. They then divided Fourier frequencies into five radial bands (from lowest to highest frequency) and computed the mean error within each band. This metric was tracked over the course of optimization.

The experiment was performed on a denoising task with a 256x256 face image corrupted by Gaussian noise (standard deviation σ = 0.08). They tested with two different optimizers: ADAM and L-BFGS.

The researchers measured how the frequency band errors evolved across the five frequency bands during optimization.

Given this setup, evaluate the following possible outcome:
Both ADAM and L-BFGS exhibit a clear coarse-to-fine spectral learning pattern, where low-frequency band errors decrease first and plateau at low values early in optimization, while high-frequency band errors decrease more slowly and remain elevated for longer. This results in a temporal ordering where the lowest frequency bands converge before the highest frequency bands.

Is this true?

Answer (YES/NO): YES